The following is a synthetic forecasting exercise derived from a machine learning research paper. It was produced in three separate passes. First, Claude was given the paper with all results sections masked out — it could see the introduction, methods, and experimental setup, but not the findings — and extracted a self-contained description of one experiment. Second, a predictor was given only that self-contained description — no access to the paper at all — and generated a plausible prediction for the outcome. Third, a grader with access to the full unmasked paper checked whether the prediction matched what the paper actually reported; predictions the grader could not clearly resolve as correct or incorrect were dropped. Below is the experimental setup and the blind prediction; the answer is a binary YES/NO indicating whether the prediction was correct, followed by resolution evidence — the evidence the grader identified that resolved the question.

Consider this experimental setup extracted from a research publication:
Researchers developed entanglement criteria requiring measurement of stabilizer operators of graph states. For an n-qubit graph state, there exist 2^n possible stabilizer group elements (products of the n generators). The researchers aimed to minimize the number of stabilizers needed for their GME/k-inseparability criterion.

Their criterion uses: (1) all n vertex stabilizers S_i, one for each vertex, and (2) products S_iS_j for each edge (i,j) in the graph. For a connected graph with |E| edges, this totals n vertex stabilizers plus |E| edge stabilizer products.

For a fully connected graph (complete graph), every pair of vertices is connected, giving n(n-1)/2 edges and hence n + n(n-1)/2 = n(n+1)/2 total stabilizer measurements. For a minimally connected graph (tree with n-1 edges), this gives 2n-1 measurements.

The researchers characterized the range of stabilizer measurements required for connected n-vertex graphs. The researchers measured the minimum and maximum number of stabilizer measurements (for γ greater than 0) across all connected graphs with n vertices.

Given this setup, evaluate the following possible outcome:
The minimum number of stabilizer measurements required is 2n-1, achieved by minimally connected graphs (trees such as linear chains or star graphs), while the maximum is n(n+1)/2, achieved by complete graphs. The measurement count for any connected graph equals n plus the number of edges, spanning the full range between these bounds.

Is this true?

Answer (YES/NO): YES